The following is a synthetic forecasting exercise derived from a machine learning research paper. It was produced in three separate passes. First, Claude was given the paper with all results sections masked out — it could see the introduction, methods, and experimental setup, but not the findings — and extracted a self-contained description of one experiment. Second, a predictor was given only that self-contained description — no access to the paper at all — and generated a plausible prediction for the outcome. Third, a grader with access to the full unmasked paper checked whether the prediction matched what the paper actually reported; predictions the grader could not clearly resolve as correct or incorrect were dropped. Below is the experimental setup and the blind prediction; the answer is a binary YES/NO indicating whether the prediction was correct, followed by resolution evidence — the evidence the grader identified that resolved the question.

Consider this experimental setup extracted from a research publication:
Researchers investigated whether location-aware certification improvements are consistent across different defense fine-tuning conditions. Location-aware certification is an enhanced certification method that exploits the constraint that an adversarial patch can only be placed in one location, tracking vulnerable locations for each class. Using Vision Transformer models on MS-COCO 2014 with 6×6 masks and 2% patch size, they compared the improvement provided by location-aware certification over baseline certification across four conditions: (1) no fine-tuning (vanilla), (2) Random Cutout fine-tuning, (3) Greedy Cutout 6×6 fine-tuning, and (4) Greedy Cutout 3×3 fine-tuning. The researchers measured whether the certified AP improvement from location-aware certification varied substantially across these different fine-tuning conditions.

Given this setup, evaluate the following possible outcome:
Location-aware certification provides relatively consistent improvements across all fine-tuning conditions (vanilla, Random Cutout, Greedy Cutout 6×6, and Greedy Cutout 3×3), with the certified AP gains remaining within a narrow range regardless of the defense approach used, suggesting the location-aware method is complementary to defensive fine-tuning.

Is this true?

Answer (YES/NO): YES